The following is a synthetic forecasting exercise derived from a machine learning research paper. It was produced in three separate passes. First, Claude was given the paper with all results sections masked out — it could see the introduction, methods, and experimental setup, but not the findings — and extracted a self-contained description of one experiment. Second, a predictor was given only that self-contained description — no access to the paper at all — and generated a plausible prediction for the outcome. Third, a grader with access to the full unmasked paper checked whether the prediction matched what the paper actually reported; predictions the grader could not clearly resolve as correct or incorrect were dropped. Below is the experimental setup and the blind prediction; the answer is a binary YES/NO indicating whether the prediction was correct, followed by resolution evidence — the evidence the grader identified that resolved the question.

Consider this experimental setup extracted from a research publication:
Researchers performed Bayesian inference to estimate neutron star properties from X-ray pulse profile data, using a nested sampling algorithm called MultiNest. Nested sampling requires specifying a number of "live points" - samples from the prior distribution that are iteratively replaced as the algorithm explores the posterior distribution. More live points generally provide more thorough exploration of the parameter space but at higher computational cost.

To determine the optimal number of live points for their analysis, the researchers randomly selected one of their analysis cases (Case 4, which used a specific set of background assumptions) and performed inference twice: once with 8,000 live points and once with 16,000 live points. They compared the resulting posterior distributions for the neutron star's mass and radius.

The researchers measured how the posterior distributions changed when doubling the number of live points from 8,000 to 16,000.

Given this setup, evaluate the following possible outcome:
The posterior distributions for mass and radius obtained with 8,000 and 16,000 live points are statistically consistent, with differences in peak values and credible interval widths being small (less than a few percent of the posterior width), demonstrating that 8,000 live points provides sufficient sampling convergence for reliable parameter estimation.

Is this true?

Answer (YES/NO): NO